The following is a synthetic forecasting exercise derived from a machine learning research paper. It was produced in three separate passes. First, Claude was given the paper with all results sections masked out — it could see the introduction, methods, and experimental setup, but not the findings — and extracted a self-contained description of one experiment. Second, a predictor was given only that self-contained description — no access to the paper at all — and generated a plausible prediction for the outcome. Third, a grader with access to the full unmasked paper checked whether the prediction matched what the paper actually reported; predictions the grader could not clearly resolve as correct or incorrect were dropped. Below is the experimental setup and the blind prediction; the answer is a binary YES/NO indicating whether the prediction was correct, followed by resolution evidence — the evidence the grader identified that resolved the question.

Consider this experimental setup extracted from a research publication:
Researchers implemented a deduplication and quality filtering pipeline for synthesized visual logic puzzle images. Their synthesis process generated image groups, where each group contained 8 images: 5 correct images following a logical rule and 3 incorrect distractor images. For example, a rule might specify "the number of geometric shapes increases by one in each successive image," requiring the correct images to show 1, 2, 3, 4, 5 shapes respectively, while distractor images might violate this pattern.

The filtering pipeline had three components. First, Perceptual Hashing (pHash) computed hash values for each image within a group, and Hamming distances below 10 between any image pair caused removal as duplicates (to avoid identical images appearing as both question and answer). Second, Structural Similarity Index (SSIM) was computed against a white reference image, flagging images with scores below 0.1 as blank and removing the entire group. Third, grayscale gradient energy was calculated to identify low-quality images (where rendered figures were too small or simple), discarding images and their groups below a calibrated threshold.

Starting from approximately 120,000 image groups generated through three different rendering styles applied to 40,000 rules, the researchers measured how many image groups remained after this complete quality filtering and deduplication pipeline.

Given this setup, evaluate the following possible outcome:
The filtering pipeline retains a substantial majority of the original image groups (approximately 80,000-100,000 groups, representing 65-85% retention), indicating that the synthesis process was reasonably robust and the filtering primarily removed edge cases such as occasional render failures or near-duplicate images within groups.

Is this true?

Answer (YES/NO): NO